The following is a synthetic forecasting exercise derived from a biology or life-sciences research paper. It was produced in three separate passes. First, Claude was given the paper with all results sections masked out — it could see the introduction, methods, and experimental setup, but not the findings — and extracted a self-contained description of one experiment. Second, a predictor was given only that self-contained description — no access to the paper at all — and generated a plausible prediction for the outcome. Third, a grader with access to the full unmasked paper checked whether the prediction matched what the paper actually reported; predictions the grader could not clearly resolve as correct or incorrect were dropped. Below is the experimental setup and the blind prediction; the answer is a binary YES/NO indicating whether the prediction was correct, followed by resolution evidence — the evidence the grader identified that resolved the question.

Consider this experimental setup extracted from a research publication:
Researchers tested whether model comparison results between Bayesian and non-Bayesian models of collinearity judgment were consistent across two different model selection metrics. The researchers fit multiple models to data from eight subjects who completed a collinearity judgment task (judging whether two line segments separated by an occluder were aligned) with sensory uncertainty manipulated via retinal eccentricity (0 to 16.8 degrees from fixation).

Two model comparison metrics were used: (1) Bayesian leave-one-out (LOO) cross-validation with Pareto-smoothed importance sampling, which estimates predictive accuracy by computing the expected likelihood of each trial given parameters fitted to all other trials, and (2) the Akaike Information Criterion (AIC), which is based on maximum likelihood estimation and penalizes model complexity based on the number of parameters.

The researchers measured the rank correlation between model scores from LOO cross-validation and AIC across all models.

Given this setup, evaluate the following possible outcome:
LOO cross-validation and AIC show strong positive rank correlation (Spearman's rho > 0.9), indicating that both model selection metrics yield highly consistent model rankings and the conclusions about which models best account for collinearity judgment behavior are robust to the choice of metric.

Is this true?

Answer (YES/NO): YES